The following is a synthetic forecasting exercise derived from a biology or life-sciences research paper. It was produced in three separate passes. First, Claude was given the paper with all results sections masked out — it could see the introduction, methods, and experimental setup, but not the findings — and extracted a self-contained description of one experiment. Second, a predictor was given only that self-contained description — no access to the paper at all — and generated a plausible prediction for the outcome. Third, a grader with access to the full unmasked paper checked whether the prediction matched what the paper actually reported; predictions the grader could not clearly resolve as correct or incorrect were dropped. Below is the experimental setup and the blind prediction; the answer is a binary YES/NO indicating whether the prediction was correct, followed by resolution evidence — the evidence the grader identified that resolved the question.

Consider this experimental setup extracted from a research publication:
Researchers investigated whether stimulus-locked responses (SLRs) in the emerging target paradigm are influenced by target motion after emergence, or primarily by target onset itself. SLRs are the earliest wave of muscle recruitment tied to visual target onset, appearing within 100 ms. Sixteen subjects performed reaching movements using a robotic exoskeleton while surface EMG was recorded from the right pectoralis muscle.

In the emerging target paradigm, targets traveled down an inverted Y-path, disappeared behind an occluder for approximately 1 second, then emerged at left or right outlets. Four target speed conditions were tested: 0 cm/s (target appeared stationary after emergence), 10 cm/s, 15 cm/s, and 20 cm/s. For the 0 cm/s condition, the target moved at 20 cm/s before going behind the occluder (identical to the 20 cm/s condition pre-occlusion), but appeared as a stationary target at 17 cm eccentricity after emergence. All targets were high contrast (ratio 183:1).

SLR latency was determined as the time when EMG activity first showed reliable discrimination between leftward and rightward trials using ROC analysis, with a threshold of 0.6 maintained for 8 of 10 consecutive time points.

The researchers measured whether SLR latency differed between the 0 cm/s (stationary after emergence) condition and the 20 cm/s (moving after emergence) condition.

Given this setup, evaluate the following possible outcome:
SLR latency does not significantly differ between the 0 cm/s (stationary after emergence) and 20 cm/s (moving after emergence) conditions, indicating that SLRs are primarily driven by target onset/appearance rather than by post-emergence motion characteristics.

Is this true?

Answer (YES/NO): YES